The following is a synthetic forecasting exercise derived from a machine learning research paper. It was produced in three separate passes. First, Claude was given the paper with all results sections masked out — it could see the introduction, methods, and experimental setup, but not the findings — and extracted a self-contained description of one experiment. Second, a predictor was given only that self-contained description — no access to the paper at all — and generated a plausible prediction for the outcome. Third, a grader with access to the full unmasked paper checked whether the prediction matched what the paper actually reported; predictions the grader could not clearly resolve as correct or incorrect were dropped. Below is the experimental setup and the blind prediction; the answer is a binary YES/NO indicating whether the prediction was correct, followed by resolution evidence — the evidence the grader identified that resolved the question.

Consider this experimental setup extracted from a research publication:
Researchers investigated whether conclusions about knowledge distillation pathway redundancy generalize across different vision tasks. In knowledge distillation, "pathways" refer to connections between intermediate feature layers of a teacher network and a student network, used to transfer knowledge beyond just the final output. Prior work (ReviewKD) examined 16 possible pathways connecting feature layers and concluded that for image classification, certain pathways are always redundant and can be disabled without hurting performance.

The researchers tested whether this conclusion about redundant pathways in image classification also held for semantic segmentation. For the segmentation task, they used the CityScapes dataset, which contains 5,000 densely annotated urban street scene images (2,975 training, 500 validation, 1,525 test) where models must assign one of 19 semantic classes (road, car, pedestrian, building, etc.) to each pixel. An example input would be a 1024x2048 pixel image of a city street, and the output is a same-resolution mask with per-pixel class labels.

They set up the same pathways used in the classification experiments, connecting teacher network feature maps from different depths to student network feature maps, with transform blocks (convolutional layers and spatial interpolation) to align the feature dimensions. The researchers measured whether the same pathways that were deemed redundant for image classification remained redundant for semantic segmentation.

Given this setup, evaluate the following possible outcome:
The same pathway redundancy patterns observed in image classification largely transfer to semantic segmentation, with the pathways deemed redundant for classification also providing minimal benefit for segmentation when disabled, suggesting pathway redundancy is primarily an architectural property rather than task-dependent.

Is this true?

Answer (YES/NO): NO